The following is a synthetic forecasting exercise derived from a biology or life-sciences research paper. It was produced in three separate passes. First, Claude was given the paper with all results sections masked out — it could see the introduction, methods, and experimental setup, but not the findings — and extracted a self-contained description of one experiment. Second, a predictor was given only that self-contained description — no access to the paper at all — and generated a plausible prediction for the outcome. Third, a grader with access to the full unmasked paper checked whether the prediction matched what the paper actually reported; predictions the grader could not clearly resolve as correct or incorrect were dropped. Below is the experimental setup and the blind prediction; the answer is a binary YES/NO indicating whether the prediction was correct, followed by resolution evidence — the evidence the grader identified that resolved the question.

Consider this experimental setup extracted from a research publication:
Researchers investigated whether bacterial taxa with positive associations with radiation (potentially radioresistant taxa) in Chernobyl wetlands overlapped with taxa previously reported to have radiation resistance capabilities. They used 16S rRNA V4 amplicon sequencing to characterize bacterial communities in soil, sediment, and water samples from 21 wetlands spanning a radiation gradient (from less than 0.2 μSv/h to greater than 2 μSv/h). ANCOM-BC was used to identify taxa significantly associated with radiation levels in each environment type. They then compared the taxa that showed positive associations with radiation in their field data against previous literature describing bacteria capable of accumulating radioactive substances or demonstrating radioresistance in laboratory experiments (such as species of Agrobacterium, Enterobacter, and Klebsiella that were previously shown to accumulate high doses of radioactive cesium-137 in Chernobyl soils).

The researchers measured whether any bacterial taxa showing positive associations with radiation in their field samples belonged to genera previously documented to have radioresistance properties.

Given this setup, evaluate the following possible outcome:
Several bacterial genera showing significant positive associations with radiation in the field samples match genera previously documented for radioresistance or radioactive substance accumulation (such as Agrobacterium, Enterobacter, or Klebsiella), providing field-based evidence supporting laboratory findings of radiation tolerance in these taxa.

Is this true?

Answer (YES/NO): NO